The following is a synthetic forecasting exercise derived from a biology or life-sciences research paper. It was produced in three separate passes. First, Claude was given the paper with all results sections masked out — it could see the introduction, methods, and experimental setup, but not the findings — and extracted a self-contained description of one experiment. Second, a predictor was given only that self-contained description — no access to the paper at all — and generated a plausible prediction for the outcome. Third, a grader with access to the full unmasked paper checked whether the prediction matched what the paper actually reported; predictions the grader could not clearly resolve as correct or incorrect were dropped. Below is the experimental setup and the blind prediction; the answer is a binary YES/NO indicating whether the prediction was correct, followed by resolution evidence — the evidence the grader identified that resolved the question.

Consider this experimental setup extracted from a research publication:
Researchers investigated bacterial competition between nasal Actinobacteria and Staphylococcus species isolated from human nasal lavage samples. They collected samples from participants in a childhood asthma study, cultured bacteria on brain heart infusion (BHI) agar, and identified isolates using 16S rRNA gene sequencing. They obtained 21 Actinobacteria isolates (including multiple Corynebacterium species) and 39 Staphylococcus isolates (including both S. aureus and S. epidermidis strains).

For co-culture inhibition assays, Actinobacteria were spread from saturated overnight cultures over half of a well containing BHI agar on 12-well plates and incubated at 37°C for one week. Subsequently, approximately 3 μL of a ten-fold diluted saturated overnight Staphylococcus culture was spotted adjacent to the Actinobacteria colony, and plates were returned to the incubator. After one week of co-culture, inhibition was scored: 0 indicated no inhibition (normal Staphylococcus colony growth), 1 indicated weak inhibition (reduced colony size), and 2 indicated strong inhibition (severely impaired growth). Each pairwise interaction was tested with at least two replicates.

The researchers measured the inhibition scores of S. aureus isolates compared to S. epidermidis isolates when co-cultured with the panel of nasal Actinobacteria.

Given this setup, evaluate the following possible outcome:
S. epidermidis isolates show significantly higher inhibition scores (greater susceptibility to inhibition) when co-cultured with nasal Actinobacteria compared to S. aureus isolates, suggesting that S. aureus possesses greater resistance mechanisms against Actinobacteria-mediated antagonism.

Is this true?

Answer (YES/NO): YES